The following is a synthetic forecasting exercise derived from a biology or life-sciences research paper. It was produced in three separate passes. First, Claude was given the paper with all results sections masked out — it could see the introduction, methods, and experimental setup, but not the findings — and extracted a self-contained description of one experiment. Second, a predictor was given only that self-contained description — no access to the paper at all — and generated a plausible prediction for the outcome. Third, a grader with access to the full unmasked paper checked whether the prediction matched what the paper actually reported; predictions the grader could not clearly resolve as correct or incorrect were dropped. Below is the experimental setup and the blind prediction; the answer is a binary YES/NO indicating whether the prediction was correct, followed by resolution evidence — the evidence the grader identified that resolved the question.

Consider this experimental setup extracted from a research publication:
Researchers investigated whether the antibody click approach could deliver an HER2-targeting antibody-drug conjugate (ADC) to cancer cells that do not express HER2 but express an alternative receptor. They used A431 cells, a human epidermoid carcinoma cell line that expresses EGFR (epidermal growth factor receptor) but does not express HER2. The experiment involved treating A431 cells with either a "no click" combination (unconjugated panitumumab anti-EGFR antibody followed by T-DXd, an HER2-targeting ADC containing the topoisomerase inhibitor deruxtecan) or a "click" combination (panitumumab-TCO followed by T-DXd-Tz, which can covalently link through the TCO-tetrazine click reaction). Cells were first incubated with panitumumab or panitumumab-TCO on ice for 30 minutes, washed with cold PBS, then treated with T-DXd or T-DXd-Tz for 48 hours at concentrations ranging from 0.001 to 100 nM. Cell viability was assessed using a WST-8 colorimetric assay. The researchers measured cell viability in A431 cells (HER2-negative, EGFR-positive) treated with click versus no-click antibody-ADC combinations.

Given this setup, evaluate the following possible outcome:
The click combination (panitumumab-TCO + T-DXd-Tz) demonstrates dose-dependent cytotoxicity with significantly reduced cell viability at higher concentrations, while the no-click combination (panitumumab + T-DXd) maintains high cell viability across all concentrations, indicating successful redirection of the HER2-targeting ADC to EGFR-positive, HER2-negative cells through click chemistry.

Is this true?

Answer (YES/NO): YES